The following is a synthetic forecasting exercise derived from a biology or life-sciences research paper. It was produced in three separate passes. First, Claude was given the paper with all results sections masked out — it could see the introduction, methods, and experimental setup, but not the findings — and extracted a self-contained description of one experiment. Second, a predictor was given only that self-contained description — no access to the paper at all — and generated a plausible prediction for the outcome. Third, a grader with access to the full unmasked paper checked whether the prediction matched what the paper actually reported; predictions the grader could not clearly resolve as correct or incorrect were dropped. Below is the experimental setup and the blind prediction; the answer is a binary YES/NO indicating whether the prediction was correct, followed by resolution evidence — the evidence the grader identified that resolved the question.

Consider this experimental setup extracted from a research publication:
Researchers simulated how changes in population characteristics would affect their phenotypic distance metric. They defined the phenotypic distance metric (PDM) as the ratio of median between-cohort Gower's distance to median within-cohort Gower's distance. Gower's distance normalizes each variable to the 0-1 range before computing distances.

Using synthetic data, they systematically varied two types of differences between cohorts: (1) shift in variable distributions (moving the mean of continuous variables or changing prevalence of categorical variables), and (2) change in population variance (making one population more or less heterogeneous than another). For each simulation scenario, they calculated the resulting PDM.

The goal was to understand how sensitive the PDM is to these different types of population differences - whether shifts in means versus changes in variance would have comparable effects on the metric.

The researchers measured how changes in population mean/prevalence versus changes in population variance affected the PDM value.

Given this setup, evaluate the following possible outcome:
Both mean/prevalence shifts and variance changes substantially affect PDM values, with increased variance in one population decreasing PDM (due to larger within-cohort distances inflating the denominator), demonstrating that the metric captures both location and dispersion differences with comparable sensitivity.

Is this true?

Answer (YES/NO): NO